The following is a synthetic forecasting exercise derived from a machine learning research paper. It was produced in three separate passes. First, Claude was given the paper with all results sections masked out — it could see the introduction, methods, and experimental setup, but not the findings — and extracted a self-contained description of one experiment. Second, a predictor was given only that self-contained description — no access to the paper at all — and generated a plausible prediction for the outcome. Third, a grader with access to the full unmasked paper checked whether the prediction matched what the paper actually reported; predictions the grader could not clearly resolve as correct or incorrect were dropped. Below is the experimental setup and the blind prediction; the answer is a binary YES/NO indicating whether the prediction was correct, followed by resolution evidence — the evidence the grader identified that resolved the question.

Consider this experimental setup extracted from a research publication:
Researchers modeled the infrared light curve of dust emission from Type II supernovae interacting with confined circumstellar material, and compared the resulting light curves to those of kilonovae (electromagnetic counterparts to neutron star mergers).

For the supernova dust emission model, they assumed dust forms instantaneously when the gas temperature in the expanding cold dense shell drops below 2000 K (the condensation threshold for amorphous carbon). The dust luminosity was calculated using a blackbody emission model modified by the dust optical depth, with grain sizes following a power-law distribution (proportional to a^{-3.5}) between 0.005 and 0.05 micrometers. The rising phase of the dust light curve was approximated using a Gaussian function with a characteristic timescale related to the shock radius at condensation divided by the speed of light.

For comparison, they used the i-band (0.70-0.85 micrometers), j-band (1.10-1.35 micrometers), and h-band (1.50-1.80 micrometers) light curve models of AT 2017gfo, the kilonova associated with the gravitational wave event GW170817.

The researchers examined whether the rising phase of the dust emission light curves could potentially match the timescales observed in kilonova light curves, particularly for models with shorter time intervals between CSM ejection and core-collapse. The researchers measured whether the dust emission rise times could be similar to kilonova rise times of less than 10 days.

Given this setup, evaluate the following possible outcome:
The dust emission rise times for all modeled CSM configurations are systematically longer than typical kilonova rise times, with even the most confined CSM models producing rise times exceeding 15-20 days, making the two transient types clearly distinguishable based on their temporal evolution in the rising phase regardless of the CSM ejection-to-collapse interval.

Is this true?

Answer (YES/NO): NO